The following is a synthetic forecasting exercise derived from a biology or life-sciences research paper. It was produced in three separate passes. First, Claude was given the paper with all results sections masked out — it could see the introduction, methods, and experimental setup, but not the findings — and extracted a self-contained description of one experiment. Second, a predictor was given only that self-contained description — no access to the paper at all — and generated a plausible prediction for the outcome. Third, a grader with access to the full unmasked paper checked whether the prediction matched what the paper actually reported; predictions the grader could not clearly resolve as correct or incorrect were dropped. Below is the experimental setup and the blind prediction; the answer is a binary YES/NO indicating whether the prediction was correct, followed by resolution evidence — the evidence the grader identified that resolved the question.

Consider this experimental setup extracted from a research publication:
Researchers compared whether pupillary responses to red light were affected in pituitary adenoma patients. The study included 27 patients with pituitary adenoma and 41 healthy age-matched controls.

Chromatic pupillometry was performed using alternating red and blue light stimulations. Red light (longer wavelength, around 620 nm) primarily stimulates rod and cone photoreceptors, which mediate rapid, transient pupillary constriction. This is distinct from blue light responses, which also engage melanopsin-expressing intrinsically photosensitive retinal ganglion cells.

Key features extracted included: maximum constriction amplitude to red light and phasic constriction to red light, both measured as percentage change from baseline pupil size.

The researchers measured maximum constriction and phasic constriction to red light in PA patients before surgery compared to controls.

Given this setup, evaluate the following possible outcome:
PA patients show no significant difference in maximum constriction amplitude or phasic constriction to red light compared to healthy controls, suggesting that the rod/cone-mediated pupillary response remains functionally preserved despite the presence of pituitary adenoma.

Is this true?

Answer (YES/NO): NO